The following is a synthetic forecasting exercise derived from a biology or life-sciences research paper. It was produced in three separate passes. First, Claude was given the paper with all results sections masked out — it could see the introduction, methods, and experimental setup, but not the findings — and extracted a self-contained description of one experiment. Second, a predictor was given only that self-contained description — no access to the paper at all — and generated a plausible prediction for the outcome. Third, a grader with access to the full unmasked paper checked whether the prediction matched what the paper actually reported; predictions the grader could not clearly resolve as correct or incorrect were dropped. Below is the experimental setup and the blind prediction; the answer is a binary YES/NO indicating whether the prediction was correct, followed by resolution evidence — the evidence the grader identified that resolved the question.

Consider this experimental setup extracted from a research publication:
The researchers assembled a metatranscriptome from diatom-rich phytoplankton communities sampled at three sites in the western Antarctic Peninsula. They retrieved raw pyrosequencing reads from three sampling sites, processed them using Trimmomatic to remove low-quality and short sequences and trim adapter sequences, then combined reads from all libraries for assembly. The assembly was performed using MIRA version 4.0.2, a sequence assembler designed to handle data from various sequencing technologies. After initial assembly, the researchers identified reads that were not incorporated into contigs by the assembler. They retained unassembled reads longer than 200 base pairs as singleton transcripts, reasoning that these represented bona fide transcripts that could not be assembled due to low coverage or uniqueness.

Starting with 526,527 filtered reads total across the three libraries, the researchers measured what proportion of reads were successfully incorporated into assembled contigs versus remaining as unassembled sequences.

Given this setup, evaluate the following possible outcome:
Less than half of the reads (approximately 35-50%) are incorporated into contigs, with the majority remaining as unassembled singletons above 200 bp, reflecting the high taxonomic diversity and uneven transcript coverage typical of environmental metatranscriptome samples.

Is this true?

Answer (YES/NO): NO